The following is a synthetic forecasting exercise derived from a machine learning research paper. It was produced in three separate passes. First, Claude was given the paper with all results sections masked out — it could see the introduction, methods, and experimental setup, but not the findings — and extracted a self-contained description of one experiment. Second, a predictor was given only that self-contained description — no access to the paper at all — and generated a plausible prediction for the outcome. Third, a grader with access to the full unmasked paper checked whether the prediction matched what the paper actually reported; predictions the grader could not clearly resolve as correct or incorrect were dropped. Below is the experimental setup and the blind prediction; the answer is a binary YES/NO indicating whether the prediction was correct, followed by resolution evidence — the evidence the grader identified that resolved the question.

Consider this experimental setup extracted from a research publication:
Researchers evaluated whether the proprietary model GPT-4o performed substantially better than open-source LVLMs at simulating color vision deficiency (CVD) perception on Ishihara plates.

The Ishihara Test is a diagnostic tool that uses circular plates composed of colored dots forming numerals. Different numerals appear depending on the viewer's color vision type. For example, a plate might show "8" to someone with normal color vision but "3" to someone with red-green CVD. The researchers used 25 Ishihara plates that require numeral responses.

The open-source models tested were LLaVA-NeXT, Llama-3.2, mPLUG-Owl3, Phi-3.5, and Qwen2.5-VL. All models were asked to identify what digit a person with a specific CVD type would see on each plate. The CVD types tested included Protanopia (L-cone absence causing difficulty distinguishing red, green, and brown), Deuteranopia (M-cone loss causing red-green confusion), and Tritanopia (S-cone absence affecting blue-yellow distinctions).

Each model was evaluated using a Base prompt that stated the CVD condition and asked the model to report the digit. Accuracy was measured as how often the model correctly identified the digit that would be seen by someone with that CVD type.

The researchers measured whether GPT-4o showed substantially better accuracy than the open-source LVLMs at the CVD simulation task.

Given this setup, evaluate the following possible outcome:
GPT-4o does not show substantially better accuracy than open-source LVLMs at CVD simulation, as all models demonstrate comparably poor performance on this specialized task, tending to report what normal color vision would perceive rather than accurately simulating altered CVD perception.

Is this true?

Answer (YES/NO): YES